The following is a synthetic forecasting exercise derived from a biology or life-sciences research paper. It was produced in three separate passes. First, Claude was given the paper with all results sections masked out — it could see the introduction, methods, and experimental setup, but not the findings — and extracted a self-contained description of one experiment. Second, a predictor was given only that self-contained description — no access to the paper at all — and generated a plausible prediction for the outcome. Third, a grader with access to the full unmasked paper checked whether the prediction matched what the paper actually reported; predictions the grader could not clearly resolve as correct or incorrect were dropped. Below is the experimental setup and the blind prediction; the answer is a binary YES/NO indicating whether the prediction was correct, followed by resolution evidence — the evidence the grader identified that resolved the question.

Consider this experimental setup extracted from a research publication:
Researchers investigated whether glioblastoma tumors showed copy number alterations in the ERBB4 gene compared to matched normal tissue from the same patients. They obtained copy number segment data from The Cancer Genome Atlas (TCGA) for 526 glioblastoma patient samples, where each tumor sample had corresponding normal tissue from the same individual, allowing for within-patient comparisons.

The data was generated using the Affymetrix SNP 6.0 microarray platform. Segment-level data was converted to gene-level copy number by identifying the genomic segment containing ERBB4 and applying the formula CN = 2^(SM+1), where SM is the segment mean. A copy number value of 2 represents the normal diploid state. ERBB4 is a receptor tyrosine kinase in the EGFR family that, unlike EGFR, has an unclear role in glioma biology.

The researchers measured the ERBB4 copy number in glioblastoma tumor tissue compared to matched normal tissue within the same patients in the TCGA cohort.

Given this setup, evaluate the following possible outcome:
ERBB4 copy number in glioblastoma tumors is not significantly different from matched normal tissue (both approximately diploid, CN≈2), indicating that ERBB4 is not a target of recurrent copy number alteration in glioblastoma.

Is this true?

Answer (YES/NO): NO